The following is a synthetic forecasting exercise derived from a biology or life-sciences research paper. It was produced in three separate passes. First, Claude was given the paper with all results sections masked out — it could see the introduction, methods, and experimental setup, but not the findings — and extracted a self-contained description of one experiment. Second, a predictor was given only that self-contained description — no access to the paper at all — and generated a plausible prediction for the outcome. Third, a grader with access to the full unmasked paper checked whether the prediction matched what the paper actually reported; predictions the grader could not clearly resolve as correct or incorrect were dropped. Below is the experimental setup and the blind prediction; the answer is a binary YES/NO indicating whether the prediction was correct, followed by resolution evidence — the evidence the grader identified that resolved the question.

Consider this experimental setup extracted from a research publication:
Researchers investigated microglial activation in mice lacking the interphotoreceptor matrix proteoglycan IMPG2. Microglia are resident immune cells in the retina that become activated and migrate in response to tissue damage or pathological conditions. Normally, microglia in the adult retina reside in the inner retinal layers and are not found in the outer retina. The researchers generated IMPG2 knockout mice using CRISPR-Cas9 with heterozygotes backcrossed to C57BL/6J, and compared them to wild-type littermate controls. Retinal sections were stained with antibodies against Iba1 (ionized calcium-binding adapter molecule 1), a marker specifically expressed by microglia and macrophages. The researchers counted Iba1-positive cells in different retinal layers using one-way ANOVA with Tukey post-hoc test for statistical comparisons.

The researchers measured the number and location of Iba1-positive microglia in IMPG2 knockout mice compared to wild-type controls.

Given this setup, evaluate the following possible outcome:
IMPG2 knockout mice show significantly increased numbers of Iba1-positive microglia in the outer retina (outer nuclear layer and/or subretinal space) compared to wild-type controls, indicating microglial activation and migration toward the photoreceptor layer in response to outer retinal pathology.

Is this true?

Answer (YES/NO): YES